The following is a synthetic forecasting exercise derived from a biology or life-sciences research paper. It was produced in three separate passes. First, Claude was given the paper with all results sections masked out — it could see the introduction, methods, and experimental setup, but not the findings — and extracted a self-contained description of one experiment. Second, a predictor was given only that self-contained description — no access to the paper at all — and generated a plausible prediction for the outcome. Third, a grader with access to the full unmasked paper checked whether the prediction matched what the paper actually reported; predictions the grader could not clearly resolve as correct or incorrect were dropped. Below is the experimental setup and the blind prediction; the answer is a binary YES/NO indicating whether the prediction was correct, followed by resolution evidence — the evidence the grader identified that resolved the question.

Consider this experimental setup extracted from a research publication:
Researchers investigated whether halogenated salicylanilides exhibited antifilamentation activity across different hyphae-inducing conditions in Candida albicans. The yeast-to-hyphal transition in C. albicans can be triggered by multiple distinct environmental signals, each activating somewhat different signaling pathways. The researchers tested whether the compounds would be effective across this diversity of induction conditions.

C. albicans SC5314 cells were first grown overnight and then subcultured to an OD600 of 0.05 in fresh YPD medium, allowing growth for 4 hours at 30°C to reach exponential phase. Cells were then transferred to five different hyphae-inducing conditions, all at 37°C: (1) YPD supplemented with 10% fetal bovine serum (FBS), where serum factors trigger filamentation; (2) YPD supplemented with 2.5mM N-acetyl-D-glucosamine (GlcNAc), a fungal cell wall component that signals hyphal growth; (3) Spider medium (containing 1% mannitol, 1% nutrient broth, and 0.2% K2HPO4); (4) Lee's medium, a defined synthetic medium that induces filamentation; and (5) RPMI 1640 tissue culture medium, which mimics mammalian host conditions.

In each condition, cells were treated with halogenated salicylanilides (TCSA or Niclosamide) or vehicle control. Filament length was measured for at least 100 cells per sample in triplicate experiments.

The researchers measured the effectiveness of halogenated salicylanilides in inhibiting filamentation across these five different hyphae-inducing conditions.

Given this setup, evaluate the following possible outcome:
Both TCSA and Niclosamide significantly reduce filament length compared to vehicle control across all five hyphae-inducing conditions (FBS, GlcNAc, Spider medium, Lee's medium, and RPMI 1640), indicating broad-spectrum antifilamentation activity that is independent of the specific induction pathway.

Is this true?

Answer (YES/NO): YES